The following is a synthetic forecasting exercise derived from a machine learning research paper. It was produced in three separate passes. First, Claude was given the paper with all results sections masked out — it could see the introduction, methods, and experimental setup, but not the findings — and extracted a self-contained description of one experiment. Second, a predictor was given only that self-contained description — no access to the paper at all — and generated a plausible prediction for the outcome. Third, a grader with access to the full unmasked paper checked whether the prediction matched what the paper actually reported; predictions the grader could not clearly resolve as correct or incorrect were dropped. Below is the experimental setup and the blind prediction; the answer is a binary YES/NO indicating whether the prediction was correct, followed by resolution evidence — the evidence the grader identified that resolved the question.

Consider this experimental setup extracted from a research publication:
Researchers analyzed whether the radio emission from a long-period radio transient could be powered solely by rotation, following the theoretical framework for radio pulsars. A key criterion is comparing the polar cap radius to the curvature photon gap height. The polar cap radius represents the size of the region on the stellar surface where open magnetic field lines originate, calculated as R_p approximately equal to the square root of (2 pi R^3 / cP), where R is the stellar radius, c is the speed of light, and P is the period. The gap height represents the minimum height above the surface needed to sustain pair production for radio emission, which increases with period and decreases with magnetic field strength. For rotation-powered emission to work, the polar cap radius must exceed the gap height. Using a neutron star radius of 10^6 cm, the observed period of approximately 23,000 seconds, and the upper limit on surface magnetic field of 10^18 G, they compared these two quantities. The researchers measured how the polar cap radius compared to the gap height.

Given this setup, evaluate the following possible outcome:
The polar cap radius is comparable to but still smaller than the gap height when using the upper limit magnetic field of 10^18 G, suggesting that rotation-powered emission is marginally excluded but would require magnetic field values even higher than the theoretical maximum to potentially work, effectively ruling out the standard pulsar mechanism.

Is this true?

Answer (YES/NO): NO